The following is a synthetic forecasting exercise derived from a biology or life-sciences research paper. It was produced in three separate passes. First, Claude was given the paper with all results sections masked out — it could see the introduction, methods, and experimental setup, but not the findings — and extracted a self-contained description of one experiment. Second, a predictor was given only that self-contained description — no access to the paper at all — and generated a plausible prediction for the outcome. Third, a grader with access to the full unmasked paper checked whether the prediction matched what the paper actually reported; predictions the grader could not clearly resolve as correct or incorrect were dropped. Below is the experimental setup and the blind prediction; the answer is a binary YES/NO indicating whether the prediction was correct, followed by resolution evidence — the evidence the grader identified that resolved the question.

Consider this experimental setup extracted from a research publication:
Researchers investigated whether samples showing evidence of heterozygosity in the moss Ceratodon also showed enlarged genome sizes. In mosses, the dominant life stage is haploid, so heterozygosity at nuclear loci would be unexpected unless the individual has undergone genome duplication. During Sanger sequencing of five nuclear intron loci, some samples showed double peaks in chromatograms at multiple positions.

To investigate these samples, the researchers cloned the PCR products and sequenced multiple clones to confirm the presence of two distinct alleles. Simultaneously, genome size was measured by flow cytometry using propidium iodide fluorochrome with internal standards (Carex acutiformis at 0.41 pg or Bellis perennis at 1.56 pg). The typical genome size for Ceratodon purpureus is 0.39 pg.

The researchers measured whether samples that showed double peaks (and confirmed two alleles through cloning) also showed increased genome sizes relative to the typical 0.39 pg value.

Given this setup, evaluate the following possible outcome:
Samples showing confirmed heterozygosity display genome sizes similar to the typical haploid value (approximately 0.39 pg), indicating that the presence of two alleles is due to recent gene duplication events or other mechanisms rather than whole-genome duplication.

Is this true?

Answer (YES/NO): NO